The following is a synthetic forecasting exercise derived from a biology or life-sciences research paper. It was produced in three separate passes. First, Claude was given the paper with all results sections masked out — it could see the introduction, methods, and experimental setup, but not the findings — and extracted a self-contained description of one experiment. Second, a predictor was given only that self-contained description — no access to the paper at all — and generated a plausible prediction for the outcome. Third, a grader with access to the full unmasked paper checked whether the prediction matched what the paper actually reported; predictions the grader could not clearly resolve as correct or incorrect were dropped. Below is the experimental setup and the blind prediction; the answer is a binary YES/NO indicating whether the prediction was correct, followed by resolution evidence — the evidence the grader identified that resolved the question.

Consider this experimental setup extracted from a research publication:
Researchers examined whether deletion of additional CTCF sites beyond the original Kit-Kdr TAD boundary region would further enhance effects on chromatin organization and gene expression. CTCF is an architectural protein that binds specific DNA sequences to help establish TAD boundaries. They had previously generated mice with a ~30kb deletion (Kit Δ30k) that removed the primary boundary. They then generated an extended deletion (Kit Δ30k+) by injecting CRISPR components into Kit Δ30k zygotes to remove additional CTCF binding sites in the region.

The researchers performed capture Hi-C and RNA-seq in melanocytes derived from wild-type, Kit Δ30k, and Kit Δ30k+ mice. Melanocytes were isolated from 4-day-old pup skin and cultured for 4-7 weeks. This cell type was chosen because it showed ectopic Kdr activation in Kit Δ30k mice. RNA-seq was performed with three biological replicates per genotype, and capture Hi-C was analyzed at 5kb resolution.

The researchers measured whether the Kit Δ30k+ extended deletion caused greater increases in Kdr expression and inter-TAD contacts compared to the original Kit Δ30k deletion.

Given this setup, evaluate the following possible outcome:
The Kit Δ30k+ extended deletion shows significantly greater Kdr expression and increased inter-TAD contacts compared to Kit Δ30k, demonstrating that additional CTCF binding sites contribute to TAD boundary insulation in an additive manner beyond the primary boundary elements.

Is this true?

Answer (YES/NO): NO